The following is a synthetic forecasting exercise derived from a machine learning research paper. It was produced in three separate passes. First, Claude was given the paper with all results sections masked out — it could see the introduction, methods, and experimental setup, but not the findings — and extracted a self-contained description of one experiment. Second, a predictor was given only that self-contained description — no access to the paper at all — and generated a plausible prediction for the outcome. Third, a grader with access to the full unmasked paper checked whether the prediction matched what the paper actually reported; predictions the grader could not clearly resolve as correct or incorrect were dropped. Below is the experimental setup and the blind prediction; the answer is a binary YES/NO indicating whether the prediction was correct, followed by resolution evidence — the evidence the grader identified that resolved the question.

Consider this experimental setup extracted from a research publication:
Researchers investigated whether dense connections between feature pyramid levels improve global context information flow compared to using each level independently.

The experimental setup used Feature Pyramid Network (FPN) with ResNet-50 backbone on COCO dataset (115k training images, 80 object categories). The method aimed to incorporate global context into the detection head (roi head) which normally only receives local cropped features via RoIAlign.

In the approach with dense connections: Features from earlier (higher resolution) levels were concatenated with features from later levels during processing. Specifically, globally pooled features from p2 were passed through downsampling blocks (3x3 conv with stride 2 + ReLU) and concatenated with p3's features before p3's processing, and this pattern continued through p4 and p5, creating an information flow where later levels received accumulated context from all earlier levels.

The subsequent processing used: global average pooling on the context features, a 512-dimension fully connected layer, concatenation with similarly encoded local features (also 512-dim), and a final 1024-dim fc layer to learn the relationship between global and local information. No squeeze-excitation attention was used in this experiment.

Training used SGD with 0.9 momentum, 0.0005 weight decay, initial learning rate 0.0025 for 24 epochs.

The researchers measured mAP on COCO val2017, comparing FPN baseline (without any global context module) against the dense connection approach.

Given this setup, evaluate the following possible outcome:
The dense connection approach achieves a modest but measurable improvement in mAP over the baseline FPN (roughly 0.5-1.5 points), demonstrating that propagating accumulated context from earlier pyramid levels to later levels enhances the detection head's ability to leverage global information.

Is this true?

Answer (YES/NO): YES